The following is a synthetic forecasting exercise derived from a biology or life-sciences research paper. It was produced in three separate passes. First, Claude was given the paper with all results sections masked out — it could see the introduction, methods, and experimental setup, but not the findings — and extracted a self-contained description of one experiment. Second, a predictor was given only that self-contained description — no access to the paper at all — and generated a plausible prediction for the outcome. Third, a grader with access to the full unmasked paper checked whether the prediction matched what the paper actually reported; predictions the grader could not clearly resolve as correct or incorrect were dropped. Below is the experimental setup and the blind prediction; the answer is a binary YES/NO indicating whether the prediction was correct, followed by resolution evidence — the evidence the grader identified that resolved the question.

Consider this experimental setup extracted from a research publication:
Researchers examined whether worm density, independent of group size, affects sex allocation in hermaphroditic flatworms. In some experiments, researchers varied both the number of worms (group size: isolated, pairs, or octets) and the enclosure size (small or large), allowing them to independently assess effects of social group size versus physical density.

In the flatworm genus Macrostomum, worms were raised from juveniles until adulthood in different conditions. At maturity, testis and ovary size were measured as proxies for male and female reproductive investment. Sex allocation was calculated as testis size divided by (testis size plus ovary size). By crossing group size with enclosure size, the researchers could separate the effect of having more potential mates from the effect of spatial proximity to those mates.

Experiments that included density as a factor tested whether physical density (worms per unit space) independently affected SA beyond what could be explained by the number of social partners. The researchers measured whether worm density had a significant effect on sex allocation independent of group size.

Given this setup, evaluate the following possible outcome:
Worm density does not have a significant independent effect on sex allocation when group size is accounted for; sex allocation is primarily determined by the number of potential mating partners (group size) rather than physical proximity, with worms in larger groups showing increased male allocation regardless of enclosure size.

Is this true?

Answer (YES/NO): YES